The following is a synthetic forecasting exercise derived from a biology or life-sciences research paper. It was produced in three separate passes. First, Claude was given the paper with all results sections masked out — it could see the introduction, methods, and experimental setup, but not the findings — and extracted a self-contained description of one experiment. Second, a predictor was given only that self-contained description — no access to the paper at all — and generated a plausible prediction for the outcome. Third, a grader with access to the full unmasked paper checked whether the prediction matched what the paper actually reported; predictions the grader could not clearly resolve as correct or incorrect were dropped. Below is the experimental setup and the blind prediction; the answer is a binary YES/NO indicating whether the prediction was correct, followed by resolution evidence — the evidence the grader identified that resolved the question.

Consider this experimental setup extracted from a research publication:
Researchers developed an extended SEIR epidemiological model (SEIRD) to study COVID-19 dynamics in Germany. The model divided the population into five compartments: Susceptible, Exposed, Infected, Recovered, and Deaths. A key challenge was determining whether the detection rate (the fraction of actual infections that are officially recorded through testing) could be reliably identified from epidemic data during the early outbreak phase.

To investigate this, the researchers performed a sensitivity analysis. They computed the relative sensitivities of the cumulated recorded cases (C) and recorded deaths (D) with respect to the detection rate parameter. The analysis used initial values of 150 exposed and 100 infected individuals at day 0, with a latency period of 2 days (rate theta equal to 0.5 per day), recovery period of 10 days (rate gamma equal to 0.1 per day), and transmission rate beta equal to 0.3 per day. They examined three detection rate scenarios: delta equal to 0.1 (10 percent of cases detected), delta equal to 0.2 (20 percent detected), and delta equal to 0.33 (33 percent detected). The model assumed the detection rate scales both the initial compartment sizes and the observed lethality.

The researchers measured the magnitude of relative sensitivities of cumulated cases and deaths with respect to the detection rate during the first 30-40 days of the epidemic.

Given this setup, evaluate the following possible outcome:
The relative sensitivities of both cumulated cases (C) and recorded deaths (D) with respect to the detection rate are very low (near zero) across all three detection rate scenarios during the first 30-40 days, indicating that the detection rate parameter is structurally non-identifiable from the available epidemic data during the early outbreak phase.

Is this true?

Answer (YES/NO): YES